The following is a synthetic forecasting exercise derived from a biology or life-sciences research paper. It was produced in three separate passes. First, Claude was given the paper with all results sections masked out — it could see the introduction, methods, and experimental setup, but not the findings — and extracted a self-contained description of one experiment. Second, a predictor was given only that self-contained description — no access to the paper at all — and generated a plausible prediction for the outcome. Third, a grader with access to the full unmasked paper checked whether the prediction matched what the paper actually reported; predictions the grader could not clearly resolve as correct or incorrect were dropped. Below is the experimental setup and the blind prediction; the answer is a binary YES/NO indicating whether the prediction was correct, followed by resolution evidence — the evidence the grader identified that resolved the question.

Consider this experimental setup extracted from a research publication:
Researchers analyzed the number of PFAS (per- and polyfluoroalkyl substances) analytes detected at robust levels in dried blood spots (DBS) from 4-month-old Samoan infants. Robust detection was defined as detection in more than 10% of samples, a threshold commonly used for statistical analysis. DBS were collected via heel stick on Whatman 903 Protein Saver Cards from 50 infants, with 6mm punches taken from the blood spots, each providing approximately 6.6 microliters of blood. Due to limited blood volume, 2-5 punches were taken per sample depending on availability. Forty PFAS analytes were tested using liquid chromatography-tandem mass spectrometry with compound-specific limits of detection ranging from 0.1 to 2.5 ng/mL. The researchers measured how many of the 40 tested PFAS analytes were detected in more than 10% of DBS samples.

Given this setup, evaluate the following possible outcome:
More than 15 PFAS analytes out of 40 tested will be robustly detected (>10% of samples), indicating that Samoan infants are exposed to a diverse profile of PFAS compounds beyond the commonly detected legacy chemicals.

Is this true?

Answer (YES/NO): NO